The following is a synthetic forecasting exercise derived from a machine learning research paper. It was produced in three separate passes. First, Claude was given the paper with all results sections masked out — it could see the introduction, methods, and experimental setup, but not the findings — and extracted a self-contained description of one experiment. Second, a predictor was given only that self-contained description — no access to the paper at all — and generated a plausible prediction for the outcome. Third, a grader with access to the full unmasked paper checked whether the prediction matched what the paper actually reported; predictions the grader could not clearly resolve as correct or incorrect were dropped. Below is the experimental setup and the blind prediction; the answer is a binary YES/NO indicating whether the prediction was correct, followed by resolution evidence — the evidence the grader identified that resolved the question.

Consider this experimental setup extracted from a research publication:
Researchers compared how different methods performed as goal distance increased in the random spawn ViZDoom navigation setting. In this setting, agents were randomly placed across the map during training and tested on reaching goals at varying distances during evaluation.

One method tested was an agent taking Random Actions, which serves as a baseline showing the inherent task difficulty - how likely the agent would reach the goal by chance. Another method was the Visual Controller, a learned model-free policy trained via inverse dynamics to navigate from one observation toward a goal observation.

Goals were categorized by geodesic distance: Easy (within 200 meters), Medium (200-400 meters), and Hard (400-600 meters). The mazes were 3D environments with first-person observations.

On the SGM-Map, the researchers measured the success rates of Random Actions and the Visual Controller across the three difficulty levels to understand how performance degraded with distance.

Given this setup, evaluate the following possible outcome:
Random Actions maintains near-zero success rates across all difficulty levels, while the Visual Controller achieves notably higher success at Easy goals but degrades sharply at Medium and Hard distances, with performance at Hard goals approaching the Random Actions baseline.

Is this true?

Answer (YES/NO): NO